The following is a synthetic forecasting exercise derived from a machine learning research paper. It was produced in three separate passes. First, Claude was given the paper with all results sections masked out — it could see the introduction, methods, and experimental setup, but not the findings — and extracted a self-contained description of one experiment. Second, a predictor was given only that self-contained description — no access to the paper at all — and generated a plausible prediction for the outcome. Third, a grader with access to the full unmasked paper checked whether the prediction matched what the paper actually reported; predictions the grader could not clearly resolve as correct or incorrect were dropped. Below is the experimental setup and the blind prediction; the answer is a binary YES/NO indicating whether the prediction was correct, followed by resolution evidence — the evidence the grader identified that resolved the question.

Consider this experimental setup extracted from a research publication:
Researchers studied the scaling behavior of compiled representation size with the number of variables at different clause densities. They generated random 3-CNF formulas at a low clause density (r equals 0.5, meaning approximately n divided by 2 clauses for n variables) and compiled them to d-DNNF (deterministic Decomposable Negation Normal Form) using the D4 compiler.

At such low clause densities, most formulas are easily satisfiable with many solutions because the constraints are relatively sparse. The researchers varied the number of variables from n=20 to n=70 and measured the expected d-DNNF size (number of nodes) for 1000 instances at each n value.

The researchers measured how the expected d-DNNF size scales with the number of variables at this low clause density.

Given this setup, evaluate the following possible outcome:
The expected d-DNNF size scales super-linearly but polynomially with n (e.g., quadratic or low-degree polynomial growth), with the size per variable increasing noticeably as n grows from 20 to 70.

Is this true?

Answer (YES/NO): NO